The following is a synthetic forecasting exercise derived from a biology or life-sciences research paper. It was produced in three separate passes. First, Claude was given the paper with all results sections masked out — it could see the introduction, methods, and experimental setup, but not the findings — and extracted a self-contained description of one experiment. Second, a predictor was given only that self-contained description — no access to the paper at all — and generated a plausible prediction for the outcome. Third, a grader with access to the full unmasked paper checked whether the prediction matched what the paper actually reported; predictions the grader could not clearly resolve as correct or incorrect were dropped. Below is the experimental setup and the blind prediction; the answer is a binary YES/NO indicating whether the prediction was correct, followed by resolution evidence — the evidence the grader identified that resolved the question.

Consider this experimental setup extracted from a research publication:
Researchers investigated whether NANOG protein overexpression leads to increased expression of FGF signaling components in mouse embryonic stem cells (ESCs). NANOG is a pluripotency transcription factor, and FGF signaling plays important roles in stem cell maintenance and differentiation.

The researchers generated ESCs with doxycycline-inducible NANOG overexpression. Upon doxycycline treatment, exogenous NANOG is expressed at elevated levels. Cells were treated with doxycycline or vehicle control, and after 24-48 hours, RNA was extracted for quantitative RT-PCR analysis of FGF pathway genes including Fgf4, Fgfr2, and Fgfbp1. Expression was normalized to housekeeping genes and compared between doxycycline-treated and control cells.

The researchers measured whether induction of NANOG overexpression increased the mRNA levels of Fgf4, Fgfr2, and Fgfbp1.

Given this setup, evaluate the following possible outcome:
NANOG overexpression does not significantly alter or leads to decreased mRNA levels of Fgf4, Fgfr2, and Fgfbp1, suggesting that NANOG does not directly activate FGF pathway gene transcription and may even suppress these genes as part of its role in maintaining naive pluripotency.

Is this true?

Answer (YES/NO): NO